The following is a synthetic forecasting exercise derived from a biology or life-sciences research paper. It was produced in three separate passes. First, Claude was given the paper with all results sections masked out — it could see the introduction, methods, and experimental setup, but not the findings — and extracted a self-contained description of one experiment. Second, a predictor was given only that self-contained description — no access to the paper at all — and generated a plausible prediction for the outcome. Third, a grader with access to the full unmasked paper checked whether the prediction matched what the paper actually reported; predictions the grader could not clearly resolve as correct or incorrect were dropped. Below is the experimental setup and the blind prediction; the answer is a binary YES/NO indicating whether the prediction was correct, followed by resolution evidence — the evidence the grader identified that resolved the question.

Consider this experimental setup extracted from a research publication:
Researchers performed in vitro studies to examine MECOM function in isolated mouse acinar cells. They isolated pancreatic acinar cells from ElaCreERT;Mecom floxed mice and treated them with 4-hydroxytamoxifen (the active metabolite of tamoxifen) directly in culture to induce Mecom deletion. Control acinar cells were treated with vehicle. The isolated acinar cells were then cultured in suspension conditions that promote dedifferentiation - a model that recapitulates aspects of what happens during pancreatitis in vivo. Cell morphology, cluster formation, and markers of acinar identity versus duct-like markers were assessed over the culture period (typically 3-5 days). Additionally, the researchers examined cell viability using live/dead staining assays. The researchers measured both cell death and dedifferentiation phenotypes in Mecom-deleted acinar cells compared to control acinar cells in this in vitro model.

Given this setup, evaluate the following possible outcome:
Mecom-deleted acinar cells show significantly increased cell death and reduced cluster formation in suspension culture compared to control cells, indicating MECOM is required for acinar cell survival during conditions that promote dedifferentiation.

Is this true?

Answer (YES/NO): YES